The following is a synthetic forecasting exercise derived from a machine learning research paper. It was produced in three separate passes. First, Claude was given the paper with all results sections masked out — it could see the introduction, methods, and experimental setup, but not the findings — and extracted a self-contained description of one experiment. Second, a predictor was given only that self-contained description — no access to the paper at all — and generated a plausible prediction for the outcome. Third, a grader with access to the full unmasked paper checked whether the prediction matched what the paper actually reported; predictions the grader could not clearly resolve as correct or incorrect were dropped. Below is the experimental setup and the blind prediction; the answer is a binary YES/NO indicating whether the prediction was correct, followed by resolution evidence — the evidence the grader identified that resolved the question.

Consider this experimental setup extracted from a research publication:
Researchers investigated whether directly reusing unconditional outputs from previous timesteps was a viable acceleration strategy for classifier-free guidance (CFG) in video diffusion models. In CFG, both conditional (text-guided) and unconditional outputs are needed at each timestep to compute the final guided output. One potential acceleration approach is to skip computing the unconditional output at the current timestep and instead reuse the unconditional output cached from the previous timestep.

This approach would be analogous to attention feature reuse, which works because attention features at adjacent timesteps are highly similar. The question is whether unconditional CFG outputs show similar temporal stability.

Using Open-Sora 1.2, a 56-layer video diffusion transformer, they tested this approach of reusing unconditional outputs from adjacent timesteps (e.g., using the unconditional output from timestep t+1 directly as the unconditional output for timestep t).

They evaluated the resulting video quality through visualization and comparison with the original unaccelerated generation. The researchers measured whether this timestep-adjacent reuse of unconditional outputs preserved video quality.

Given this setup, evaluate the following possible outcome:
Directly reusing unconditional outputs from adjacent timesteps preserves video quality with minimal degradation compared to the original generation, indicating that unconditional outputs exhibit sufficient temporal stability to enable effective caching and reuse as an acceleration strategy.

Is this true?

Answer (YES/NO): NO